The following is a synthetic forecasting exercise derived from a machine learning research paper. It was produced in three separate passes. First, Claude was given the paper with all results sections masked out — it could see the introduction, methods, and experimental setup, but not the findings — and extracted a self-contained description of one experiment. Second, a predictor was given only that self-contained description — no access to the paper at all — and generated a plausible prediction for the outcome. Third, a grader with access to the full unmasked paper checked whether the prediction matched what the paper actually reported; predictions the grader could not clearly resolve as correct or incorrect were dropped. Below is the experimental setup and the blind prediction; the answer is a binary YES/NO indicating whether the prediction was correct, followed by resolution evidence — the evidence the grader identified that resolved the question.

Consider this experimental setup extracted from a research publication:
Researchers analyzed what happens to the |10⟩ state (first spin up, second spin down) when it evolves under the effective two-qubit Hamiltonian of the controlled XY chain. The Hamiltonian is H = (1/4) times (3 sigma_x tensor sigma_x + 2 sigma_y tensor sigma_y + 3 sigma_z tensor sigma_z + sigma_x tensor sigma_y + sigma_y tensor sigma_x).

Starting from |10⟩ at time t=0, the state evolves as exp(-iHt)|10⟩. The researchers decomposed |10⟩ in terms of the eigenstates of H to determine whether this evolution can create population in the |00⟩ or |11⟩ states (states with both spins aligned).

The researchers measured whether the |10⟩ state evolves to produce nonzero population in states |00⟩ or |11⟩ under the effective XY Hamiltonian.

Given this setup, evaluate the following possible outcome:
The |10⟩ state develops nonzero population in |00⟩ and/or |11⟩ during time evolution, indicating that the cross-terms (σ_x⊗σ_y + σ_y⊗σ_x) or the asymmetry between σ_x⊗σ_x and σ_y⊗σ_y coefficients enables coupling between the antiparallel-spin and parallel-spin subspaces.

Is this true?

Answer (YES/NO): NO